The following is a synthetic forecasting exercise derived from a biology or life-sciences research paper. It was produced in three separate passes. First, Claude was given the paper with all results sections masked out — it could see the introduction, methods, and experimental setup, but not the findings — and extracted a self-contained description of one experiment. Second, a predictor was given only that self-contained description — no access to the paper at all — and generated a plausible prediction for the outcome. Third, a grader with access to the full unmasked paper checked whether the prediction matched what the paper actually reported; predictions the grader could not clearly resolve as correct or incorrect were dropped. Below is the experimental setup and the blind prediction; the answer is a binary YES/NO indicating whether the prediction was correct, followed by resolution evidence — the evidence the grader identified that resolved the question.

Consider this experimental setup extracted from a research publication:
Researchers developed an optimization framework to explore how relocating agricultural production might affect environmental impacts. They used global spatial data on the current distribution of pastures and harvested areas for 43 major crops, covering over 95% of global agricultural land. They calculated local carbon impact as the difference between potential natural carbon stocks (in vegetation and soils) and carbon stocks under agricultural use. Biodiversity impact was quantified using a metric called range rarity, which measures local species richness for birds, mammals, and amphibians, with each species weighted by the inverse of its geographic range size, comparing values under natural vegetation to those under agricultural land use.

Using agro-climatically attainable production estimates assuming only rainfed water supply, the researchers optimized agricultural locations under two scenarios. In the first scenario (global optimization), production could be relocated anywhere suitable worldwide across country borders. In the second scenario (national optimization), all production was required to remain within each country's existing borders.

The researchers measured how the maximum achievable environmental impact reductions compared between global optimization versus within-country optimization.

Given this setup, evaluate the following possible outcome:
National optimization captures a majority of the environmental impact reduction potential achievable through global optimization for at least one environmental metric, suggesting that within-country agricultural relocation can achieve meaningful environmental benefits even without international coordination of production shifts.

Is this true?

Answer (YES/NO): YES